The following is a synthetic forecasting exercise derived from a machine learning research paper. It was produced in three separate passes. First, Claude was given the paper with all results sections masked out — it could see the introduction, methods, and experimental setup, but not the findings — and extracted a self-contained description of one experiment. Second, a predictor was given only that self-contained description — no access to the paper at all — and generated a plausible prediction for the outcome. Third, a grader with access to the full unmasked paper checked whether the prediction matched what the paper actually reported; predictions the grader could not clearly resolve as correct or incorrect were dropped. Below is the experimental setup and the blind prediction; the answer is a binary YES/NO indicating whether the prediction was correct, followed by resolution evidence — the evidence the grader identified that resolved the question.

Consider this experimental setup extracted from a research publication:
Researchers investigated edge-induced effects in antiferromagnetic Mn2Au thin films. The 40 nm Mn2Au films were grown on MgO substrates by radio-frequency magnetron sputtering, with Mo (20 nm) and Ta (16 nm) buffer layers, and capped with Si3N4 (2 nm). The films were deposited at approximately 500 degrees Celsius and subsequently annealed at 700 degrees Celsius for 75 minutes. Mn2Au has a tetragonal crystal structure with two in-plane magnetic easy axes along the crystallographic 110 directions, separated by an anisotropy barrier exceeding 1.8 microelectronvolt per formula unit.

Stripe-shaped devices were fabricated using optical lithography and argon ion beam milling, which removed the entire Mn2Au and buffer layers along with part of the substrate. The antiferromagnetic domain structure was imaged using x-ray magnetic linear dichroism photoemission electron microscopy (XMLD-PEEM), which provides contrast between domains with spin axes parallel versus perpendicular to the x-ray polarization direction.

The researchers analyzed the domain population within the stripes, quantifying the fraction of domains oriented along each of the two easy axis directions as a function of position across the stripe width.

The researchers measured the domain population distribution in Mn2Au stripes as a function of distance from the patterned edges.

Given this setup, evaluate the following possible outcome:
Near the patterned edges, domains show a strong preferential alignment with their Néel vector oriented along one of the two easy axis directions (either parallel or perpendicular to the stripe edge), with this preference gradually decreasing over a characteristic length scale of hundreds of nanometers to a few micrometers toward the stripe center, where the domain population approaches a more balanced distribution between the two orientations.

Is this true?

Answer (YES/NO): NO